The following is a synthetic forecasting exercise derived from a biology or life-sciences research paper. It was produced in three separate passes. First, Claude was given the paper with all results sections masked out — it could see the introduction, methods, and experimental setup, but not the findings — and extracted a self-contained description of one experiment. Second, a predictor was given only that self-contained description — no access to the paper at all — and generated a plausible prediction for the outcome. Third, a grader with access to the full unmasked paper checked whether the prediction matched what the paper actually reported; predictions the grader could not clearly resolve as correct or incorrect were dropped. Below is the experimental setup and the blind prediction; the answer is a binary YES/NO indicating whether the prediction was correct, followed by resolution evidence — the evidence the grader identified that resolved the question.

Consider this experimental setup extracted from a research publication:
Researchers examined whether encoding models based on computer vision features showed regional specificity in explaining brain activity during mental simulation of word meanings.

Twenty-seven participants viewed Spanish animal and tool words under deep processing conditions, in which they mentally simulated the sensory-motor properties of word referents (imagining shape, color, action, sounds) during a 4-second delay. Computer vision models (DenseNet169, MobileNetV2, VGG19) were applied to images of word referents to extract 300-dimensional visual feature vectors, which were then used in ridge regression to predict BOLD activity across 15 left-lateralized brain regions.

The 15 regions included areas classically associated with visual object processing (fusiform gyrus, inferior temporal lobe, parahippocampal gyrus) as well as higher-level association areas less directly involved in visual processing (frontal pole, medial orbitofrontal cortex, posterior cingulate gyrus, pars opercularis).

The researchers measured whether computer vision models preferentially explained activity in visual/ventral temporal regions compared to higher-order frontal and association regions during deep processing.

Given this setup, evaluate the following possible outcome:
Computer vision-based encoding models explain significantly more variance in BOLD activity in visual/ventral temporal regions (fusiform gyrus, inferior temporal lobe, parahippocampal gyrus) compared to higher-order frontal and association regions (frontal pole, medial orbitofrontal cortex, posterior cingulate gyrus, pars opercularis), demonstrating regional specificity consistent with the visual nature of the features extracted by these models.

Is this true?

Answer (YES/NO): NO